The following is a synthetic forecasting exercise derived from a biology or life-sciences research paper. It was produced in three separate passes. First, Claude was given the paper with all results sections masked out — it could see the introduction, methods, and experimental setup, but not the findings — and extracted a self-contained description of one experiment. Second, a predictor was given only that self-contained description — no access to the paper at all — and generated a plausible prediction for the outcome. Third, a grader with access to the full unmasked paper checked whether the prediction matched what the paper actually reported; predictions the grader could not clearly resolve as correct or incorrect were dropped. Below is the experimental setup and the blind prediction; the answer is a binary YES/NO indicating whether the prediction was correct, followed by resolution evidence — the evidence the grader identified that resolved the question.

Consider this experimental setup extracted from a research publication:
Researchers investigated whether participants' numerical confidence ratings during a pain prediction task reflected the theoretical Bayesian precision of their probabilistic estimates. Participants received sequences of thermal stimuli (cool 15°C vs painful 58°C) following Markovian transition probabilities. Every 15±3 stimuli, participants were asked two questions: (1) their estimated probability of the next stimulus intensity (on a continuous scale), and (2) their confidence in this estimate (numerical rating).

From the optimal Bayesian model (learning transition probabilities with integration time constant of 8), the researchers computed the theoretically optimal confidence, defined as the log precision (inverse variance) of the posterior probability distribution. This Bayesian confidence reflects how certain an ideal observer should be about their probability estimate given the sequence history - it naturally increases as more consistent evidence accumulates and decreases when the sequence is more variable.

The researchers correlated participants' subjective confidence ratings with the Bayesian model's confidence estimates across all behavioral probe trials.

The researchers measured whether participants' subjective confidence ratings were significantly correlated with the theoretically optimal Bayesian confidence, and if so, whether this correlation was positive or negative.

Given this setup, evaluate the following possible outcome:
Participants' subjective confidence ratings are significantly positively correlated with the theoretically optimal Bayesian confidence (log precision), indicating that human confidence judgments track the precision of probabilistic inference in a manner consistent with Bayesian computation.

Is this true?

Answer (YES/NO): YES